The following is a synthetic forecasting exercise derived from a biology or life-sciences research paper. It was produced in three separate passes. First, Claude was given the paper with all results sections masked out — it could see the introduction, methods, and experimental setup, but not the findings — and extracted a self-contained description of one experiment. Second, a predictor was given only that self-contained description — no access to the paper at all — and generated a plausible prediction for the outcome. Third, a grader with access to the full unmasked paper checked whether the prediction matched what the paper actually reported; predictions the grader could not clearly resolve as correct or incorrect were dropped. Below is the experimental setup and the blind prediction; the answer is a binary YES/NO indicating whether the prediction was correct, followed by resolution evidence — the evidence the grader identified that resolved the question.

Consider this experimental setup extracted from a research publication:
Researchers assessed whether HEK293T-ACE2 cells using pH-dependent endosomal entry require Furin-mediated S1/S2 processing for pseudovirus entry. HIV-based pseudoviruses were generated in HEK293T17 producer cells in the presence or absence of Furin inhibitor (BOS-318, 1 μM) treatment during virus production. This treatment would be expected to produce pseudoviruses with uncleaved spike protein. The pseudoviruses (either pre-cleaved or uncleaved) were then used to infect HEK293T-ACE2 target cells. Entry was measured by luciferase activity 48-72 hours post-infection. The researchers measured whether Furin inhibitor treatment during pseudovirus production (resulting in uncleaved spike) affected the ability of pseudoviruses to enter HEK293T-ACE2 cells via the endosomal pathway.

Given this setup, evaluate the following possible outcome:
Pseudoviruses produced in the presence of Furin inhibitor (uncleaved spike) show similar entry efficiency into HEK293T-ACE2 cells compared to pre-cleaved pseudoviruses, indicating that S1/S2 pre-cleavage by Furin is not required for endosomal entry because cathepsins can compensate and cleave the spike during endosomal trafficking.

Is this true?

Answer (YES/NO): NO